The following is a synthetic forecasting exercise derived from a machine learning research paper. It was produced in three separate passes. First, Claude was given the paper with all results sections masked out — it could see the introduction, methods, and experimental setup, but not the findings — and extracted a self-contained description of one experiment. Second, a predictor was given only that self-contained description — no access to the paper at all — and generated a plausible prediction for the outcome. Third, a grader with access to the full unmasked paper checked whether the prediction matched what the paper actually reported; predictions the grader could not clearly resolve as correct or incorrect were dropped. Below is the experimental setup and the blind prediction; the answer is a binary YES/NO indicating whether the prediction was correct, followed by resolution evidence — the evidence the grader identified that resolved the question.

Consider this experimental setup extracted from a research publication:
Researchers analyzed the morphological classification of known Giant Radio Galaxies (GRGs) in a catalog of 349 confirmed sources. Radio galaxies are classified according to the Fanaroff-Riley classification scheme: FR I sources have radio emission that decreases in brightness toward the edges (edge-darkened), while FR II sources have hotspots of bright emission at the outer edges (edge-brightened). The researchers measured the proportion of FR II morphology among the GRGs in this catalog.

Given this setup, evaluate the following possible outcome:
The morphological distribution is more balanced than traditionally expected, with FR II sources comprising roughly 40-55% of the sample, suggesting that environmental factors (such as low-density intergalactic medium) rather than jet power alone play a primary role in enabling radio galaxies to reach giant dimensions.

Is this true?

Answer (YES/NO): NO